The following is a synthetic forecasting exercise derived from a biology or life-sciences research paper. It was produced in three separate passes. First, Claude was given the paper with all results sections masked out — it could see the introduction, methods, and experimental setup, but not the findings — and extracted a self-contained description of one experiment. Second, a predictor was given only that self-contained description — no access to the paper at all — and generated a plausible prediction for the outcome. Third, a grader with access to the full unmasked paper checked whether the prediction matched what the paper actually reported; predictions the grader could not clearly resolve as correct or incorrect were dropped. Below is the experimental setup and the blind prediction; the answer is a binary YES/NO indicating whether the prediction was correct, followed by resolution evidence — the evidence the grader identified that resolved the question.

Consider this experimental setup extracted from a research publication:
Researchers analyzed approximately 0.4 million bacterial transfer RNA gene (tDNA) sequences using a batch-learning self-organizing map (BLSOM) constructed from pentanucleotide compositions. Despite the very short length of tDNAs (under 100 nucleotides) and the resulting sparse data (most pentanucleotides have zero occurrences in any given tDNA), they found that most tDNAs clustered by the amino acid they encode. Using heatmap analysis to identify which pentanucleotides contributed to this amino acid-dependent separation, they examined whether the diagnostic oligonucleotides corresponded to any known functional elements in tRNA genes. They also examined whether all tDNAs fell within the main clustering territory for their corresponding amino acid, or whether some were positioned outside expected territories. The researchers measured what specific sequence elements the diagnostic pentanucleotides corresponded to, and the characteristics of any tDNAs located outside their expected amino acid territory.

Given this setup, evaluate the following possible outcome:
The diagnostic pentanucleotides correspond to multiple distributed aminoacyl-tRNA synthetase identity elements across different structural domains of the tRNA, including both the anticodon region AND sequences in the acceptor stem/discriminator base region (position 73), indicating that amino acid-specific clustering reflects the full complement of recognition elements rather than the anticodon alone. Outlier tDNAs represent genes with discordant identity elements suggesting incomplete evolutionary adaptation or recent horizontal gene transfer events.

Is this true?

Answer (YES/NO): NO